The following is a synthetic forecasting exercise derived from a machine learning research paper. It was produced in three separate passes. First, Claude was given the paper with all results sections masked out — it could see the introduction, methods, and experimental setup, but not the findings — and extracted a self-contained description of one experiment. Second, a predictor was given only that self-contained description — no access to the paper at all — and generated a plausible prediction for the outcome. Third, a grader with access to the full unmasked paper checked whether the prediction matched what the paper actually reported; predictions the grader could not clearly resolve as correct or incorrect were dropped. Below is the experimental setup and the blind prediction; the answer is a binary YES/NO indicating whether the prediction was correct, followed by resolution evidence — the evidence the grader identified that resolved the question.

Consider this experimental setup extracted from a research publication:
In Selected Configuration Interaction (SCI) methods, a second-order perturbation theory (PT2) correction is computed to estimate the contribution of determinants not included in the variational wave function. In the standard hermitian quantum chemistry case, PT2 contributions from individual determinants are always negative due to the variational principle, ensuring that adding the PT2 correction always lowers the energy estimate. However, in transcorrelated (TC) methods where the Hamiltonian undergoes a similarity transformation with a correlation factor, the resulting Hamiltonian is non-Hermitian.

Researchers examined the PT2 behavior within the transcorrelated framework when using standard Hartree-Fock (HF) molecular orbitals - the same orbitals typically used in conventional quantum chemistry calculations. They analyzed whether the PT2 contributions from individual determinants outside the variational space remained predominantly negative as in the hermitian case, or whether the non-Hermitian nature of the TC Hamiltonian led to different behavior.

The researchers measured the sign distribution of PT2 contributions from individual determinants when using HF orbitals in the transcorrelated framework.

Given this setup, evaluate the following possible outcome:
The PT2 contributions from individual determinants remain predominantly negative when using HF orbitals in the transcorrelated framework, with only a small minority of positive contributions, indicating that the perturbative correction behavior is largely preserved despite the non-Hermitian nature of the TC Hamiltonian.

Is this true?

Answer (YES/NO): NO